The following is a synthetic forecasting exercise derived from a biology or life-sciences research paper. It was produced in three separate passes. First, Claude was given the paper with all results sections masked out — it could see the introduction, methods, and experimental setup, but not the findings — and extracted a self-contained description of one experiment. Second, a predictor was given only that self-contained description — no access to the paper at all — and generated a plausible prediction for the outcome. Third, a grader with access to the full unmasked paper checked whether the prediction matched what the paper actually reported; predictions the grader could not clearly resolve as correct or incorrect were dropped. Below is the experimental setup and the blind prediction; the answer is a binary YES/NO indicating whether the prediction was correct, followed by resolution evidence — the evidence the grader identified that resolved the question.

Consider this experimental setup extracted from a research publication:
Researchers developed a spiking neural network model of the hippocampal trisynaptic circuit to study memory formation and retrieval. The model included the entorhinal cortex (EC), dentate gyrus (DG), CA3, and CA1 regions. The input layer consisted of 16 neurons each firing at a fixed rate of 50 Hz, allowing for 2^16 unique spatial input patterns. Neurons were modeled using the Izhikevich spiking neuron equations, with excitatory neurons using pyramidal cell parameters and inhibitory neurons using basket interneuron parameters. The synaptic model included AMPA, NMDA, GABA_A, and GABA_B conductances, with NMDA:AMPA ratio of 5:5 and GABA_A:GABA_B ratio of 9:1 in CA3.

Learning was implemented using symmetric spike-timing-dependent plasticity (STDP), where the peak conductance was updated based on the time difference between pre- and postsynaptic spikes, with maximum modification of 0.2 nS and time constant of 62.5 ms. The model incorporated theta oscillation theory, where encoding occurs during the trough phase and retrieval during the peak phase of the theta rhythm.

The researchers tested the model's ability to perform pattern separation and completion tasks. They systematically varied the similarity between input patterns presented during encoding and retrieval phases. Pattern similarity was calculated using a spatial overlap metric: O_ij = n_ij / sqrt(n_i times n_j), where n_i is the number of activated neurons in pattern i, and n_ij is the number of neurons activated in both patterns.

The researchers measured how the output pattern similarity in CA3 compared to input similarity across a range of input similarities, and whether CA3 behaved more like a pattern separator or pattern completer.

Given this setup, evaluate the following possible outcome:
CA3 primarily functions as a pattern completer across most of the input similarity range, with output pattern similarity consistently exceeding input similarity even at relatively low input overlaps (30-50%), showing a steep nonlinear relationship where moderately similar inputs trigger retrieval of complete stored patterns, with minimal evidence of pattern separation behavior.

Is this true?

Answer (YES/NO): NO